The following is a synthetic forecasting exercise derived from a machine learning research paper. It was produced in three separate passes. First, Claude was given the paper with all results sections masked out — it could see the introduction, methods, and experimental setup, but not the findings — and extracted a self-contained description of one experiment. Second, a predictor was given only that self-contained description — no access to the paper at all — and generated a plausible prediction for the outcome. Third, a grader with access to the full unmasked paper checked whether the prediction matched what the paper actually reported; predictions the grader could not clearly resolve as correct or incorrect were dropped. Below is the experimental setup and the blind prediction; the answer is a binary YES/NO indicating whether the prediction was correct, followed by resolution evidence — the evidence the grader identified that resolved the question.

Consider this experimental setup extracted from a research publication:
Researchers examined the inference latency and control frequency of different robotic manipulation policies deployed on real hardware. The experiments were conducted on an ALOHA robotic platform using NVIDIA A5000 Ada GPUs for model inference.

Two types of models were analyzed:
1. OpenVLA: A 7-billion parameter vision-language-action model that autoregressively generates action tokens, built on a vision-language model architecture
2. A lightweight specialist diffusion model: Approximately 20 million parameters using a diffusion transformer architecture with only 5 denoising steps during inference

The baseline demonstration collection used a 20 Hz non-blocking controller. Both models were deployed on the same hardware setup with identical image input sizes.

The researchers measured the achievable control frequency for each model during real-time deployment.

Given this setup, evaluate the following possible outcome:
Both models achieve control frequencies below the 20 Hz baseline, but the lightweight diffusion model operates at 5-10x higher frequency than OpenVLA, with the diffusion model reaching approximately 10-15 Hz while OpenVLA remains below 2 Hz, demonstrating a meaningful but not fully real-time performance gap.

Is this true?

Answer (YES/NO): NO